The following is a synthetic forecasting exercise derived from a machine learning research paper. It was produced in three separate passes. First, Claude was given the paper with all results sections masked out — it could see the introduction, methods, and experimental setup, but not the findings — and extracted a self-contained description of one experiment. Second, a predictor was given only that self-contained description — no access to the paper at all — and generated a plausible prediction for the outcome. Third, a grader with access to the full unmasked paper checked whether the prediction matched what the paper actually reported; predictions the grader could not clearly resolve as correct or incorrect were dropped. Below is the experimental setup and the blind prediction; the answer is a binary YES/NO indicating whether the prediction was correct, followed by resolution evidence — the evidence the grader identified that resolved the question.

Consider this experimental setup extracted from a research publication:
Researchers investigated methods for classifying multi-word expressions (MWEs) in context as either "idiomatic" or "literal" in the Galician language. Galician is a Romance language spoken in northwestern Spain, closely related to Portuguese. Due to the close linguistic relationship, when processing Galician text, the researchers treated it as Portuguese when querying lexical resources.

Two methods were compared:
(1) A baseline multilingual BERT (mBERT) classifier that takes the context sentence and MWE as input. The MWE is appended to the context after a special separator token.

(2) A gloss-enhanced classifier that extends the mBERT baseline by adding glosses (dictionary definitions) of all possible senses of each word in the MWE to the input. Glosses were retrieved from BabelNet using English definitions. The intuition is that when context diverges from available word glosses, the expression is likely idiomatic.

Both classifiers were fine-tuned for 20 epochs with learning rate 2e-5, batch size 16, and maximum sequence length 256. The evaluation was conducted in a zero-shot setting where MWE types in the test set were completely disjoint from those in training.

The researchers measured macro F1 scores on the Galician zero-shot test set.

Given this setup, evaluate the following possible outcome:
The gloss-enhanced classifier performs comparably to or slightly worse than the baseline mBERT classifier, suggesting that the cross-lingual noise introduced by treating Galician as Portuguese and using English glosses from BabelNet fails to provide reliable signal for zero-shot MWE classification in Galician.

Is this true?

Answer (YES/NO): YES